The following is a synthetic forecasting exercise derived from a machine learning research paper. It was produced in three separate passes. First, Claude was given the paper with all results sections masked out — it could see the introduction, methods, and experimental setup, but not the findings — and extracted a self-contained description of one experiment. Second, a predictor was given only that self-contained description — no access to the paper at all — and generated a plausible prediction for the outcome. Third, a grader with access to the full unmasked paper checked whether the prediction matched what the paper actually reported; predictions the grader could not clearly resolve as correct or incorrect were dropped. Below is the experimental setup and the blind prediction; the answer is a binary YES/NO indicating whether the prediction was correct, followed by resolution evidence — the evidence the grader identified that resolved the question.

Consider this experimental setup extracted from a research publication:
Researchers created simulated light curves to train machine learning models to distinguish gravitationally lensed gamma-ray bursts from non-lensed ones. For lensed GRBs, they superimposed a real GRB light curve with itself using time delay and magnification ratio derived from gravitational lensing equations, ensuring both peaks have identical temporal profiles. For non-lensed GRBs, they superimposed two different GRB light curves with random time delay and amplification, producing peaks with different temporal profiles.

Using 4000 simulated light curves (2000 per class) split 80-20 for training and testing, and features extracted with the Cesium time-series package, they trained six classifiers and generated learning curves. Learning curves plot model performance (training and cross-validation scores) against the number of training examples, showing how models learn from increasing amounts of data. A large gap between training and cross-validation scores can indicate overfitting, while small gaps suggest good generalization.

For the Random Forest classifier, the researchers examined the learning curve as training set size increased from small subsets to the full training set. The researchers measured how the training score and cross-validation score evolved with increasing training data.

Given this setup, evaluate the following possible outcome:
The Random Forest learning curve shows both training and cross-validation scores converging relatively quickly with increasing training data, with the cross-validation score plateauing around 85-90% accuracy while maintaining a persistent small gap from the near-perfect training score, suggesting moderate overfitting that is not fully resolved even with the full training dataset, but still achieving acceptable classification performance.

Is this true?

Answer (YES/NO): NO